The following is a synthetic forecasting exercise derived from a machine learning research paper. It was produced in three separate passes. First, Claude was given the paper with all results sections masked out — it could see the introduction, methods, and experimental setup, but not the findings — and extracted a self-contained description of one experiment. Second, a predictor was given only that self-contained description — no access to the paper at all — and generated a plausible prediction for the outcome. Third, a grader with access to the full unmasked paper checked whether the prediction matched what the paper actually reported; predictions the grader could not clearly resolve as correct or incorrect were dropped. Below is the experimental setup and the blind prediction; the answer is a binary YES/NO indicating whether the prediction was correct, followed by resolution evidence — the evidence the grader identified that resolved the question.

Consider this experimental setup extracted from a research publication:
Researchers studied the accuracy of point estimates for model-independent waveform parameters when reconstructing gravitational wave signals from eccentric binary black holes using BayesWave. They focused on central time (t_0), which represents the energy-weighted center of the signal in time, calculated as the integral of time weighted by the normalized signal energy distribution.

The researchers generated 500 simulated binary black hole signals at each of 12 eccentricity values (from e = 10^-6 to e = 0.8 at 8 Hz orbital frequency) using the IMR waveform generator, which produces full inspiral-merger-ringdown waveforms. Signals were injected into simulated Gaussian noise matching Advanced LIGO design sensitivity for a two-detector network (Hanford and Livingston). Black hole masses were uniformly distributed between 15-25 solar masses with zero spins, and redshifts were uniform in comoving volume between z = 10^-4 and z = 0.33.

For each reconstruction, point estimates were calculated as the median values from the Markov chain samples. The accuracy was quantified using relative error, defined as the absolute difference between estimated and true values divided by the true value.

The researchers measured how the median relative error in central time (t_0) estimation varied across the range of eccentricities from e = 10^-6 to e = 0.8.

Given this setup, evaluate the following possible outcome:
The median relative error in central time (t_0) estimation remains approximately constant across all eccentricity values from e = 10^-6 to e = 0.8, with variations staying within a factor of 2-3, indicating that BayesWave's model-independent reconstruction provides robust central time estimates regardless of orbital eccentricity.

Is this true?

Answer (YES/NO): NO